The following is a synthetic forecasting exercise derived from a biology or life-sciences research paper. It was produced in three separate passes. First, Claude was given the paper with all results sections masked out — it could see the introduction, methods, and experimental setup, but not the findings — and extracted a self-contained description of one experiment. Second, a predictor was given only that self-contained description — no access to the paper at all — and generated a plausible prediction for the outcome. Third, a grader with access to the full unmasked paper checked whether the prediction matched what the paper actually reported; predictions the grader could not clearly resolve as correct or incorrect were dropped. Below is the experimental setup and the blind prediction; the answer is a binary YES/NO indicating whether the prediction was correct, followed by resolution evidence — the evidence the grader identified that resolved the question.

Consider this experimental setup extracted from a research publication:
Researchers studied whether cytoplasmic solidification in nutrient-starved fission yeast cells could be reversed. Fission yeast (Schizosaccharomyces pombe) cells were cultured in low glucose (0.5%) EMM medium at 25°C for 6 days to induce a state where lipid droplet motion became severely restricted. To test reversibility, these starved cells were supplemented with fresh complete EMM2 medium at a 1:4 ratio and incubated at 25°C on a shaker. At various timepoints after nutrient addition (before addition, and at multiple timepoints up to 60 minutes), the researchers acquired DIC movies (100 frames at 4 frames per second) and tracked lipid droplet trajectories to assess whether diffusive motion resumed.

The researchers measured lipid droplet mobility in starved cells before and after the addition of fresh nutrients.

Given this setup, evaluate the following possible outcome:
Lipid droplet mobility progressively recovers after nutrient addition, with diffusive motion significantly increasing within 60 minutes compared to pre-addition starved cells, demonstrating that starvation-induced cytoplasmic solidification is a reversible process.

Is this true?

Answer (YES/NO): YES